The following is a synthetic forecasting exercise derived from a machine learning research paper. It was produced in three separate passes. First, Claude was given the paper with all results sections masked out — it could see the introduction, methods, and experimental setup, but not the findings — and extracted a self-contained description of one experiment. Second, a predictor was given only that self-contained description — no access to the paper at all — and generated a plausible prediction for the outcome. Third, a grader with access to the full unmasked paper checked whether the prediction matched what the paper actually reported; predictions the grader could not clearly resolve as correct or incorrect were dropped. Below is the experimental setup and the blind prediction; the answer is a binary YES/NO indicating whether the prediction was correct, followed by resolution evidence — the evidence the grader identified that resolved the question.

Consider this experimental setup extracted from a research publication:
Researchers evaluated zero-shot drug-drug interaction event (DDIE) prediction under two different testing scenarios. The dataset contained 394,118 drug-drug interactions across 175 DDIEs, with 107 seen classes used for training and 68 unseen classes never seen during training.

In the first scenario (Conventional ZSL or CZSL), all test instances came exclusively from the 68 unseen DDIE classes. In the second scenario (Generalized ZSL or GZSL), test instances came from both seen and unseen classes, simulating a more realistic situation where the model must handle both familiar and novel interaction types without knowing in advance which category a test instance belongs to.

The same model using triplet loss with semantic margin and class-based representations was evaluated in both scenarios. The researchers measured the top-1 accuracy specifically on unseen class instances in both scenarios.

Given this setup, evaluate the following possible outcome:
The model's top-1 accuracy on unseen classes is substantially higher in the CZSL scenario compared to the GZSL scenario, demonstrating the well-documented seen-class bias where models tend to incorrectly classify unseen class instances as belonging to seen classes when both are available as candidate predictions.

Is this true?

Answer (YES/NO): NO